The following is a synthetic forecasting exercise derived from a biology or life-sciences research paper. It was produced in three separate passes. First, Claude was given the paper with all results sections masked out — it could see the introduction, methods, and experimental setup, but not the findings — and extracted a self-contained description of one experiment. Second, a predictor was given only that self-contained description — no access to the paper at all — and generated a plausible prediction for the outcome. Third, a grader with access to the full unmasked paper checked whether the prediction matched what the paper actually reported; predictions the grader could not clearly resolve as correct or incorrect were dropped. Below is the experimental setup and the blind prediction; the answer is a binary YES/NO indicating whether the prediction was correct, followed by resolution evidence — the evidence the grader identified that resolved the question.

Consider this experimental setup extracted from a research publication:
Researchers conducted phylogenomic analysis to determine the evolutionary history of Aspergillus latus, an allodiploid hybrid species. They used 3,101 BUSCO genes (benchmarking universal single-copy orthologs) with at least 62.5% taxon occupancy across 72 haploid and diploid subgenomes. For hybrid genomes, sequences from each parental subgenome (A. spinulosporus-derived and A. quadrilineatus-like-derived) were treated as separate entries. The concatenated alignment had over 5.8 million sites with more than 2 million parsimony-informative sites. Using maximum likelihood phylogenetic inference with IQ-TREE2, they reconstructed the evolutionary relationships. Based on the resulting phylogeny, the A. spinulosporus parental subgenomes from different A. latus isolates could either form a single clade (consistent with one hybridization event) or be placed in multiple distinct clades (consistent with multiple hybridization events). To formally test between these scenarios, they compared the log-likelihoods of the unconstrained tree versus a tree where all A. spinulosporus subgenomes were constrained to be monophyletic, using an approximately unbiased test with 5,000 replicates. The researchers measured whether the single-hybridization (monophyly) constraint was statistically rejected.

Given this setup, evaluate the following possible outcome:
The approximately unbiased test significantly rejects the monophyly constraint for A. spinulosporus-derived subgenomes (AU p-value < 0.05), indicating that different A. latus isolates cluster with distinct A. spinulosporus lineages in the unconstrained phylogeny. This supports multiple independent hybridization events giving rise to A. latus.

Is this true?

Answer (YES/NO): NO